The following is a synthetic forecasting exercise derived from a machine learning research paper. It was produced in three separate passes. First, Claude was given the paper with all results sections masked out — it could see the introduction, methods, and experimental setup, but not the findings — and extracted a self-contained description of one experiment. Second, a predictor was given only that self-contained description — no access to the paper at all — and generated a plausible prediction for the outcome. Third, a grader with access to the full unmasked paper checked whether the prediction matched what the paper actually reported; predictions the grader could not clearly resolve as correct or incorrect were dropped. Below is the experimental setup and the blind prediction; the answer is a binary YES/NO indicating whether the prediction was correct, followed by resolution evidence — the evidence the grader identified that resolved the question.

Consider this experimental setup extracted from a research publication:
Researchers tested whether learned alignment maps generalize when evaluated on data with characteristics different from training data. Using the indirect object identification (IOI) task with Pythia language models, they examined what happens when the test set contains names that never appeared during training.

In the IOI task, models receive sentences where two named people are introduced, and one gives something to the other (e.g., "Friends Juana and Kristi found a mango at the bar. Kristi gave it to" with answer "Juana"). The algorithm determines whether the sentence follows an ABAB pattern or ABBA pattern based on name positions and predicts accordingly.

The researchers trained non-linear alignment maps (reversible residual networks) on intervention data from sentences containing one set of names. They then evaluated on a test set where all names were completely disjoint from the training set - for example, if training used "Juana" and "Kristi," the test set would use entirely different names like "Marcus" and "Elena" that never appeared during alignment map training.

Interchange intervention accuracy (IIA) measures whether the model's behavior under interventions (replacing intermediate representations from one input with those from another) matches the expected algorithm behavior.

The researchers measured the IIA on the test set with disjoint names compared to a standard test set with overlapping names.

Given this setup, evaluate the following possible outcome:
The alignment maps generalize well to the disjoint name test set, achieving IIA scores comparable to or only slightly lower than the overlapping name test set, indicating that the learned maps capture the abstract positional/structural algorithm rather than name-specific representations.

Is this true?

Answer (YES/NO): NO